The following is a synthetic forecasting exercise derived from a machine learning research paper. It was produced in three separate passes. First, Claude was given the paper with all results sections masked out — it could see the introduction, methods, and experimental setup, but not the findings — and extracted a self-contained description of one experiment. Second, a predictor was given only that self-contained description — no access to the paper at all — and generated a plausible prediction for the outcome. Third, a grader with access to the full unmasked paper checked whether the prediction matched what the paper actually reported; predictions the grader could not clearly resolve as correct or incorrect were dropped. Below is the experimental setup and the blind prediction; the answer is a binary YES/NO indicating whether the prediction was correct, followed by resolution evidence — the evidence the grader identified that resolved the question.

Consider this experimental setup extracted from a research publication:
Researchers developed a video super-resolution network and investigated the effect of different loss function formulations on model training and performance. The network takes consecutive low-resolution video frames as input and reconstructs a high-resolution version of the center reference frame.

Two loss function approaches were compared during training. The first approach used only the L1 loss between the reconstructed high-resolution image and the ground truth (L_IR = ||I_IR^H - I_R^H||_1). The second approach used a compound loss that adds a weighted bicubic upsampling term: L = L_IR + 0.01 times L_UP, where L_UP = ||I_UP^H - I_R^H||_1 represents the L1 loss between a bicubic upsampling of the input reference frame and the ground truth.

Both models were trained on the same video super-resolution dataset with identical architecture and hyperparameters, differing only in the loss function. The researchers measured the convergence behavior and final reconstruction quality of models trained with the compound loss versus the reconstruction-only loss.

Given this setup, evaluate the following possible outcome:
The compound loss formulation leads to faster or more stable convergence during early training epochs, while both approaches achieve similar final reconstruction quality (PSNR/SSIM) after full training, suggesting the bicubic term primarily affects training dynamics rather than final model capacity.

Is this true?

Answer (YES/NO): NO